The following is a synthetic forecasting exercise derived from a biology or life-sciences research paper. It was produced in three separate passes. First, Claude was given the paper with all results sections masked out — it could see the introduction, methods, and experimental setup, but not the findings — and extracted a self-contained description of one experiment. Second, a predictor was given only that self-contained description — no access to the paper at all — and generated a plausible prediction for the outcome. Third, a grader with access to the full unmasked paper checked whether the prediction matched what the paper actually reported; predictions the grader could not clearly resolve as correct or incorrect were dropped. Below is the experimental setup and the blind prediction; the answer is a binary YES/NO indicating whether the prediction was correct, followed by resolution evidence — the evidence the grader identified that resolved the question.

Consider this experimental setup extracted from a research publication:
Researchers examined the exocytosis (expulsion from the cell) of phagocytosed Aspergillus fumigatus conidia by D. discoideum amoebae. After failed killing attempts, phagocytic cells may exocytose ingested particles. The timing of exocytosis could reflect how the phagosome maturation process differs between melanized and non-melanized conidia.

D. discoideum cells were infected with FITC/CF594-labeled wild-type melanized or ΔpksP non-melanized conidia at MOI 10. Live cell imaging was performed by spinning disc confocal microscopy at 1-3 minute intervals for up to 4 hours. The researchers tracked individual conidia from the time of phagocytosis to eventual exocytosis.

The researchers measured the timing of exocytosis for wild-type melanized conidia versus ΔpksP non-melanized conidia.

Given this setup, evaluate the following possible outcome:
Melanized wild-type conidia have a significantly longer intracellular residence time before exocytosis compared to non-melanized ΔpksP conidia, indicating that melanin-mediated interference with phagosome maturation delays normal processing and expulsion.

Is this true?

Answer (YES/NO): YES